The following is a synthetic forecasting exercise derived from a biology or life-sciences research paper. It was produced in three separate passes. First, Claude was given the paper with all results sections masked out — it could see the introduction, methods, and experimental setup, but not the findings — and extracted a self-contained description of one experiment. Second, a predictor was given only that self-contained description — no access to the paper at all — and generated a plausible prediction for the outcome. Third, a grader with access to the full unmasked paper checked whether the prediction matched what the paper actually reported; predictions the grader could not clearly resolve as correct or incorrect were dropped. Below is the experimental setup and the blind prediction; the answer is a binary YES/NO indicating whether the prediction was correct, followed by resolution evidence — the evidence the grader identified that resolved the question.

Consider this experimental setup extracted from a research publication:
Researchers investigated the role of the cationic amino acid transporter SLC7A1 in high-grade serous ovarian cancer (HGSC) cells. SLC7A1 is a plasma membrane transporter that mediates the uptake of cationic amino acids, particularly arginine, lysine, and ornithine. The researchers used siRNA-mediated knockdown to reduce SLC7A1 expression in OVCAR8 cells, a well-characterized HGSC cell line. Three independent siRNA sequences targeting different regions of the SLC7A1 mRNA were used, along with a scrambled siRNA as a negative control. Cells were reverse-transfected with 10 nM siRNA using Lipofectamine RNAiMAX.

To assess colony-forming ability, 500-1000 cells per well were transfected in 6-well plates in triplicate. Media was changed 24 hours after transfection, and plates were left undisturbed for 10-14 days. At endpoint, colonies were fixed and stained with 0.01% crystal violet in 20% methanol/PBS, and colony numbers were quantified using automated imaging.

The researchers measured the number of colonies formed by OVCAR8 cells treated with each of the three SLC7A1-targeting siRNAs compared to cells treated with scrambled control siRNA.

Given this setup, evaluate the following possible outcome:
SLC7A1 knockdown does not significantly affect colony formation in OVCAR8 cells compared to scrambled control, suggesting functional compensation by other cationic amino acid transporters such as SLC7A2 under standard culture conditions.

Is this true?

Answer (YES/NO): NO